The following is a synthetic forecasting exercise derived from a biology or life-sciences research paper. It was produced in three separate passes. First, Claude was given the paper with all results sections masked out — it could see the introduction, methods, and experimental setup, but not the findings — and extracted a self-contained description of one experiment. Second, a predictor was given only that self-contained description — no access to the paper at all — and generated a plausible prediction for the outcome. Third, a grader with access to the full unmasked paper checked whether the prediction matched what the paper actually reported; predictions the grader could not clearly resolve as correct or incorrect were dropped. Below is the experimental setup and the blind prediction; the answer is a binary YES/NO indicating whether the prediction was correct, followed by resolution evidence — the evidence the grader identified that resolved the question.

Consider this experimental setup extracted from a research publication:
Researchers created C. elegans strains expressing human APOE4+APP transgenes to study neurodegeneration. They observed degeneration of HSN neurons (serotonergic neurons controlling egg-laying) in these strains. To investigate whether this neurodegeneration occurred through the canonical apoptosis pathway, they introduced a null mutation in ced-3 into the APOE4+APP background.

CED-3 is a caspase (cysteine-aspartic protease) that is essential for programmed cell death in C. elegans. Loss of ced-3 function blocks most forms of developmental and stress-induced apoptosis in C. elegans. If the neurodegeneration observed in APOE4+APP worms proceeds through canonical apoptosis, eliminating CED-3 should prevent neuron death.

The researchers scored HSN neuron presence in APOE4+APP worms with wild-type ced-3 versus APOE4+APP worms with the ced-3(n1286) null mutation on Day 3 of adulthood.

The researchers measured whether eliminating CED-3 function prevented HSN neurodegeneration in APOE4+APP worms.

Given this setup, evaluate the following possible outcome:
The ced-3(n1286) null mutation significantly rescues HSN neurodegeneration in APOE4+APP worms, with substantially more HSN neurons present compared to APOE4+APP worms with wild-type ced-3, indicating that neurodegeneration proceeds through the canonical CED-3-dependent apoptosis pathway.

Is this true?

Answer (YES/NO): NO